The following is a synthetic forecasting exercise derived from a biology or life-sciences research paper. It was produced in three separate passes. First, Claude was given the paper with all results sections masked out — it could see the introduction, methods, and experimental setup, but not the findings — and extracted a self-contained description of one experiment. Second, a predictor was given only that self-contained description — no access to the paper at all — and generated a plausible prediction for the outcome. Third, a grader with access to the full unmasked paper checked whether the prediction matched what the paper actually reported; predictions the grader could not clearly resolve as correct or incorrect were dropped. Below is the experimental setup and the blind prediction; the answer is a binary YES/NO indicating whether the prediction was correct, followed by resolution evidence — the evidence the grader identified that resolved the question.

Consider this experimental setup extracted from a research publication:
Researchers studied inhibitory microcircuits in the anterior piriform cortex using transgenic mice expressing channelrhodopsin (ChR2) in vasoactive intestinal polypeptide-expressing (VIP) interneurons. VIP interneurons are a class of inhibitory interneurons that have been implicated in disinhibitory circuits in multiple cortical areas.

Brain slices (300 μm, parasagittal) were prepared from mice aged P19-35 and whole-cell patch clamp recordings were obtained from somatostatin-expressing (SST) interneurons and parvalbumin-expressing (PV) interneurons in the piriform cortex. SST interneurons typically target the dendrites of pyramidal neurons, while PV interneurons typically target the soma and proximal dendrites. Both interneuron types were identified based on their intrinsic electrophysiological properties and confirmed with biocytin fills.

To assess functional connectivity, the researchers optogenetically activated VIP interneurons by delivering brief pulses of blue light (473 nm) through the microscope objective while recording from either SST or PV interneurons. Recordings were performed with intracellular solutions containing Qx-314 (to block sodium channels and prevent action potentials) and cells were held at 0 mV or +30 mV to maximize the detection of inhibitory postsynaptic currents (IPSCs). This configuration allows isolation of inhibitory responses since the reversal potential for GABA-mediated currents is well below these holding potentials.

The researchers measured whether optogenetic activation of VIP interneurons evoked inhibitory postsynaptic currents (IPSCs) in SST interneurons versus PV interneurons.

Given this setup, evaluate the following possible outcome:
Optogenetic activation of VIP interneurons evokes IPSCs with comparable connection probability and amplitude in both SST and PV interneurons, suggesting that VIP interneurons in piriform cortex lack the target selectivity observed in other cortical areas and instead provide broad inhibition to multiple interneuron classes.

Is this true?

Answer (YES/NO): NO